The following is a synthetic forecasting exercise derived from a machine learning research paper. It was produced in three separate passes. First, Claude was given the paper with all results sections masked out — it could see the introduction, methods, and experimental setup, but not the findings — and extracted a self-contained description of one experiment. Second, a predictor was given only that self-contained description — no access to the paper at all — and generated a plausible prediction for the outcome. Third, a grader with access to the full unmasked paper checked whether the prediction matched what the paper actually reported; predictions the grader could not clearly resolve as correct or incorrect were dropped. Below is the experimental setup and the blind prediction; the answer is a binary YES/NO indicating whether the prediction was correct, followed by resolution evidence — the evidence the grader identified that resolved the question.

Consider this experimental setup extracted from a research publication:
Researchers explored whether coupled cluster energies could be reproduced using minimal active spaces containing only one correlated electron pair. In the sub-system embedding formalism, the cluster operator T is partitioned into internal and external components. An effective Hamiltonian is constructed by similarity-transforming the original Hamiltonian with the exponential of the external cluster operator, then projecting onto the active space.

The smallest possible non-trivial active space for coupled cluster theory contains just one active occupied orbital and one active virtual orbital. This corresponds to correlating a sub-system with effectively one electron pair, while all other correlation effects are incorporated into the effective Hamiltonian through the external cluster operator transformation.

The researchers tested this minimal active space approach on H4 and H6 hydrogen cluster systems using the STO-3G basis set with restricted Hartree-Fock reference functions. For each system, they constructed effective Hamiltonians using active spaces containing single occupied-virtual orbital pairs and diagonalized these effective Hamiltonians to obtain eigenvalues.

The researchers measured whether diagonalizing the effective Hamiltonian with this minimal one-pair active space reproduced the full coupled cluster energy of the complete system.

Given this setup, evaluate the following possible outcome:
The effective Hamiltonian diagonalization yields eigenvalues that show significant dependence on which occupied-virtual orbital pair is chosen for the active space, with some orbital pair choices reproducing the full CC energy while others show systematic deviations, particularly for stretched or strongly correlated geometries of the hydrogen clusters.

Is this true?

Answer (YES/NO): NO